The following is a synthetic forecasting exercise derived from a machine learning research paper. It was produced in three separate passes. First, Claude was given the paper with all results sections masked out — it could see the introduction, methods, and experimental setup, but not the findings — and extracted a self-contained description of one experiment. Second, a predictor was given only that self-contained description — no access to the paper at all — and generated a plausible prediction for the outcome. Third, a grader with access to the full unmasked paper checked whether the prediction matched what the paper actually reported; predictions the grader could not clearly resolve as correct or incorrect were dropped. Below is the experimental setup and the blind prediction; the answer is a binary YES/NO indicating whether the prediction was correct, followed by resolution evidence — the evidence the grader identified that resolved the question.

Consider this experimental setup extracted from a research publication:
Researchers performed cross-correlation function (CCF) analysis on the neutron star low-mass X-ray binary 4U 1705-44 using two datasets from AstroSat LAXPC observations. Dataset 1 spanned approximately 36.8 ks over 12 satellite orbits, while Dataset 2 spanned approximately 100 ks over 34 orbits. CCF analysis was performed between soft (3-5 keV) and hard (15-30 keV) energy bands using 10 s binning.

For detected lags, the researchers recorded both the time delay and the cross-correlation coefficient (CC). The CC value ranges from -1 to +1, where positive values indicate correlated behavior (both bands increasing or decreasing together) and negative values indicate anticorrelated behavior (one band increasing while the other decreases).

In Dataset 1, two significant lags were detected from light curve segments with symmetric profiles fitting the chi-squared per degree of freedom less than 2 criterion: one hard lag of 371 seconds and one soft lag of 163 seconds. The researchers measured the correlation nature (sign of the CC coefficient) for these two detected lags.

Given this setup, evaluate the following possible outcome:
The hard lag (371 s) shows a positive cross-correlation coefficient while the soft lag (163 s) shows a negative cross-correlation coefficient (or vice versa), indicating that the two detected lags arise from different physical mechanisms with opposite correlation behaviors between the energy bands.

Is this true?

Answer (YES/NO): NO